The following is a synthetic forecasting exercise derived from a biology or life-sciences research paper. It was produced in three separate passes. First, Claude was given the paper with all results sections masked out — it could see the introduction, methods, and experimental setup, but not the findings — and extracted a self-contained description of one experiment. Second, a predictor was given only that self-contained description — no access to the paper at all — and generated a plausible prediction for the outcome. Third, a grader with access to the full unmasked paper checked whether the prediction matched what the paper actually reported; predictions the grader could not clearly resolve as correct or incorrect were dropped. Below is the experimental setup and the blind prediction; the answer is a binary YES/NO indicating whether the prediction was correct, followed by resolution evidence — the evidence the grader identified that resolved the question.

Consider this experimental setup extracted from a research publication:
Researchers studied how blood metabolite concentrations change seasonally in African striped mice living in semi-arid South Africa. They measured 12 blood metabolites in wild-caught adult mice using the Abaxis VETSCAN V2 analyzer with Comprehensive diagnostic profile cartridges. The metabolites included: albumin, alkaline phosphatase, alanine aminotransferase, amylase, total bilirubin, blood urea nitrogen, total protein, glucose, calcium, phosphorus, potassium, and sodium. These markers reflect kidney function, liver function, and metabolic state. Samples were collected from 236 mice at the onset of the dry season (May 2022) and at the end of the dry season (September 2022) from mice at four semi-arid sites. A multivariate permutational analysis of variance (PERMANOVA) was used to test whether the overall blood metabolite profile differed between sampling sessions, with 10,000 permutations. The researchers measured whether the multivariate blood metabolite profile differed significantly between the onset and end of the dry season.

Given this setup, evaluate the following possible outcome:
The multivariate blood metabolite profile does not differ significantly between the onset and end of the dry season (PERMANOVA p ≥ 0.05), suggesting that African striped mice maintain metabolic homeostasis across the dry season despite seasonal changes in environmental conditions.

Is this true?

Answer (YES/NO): NO